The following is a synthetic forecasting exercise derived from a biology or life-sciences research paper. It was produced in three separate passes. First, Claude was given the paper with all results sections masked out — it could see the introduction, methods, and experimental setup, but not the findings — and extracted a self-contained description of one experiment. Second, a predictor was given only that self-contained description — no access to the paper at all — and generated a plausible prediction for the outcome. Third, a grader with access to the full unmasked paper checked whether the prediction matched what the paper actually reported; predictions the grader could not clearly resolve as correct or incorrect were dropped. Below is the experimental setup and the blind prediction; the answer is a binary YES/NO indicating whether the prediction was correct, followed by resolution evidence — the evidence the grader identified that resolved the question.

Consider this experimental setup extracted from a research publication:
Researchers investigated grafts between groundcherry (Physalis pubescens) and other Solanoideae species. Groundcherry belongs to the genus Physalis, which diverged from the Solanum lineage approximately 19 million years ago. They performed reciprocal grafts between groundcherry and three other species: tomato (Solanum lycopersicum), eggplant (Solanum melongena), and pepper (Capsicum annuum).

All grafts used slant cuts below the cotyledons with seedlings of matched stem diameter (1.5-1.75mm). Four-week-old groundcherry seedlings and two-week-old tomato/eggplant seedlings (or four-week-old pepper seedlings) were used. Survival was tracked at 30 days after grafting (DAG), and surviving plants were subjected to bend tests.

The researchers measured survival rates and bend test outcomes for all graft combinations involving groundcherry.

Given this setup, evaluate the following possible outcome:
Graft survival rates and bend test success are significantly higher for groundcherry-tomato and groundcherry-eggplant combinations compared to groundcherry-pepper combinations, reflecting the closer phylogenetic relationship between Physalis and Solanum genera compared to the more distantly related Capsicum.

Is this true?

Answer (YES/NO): NO